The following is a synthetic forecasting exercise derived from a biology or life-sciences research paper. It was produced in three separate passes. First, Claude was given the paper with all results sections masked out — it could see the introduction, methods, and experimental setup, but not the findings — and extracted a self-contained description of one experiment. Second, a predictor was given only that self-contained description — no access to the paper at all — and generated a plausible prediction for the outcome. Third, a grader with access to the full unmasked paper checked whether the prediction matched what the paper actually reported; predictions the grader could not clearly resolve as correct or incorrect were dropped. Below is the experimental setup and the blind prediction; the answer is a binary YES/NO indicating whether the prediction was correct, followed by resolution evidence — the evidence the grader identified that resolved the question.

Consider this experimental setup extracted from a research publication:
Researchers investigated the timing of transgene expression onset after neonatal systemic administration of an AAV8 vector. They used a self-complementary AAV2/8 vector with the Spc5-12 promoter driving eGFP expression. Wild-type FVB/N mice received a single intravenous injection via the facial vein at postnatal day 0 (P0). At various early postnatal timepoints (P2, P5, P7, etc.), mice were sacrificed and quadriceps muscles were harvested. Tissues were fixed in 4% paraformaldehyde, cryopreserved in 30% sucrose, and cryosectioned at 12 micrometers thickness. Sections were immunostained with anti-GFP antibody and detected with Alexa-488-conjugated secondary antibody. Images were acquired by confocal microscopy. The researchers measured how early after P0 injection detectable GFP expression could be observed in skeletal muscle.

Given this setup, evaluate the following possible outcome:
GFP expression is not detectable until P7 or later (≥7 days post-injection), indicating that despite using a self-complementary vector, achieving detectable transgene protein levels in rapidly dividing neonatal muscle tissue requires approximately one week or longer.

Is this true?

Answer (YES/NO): NO